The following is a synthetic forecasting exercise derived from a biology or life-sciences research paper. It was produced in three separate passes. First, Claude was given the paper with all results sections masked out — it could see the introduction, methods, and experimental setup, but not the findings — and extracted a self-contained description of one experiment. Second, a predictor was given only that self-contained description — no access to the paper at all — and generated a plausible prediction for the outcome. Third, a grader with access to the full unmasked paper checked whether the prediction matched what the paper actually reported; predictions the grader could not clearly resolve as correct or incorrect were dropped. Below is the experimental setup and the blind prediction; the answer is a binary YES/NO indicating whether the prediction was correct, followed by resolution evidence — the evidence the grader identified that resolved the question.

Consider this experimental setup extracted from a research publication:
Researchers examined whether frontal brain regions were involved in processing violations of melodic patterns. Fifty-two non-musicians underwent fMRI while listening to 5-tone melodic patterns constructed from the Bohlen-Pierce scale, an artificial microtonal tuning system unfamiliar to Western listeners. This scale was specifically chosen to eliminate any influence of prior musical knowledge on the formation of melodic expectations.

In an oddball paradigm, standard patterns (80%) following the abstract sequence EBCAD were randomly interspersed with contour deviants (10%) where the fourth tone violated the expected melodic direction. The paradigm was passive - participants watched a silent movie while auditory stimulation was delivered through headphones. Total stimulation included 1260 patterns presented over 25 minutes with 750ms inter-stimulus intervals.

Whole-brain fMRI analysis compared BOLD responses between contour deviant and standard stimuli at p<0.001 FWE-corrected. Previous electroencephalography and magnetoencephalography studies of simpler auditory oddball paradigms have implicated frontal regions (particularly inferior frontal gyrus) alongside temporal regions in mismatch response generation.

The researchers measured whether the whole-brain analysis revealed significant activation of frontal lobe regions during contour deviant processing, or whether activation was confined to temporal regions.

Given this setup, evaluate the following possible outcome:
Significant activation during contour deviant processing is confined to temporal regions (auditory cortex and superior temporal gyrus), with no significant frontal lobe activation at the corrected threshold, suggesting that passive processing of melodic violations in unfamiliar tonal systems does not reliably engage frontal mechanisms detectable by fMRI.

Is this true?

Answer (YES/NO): YES